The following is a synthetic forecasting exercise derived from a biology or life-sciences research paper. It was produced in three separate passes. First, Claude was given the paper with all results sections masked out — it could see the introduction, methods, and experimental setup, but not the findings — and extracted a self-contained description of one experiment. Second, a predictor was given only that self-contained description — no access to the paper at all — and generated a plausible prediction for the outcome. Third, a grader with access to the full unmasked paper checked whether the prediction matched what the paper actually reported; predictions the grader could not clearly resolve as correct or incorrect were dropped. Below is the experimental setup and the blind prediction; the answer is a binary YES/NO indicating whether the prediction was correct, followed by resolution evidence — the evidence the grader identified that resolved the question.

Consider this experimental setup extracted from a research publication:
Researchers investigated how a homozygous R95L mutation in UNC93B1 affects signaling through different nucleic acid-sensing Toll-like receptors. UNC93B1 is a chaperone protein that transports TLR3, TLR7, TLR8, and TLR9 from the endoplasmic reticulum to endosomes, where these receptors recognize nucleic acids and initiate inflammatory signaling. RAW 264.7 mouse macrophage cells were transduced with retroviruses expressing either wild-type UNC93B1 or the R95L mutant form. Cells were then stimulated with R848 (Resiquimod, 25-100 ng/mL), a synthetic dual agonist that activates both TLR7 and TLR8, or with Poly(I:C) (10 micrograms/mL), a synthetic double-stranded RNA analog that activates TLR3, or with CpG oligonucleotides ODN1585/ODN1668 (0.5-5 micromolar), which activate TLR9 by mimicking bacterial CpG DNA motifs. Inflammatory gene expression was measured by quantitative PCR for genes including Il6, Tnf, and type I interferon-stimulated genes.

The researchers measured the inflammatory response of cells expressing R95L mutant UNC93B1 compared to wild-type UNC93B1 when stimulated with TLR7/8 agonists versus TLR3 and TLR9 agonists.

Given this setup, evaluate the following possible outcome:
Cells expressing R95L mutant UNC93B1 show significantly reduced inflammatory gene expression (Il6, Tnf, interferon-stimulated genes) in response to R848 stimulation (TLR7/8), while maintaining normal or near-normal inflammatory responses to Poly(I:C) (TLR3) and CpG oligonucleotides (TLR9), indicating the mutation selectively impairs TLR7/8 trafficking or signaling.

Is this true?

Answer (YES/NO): NO